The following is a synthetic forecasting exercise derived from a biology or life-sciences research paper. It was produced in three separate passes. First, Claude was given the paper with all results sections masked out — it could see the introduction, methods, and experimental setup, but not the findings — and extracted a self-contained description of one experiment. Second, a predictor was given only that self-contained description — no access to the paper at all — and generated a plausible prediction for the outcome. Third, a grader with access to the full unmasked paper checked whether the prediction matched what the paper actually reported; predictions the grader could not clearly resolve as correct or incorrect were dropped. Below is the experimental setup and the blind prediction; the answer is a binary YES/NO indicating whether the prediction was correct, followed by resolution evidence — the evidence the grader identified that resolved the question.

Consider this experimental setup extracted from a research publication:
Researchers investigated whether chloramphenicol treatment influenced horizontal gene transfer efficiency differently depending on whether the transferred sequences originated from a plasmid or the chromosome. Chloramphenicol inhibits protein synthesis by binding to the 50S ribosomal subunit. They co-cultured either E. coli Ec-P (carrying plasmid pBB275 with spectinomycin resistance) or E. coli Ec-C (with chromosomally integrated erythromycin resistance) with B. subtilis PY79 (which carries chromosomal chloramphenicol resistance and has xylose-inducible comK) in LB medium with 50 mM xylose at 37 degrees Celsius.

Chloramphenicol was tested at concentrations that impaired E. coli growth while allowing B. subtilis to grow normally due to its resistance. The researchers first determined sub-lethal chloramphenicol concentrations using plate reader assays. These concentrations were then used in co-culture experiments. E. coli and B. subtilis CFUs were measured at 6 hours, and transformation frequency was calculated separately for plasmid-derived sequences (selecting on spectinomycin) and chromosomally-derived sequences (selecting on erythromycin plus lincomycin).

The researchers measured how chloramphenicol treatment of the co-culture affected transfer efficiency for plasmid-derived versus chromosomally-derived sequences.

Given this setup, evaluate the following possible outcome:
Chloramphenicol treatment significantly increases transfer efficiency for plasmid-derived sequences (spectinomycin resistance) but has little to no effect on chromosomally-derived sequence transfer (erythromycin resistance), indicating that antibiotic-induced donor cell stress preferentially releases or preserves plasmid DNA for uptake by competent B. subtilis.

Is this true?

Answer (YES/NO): NO